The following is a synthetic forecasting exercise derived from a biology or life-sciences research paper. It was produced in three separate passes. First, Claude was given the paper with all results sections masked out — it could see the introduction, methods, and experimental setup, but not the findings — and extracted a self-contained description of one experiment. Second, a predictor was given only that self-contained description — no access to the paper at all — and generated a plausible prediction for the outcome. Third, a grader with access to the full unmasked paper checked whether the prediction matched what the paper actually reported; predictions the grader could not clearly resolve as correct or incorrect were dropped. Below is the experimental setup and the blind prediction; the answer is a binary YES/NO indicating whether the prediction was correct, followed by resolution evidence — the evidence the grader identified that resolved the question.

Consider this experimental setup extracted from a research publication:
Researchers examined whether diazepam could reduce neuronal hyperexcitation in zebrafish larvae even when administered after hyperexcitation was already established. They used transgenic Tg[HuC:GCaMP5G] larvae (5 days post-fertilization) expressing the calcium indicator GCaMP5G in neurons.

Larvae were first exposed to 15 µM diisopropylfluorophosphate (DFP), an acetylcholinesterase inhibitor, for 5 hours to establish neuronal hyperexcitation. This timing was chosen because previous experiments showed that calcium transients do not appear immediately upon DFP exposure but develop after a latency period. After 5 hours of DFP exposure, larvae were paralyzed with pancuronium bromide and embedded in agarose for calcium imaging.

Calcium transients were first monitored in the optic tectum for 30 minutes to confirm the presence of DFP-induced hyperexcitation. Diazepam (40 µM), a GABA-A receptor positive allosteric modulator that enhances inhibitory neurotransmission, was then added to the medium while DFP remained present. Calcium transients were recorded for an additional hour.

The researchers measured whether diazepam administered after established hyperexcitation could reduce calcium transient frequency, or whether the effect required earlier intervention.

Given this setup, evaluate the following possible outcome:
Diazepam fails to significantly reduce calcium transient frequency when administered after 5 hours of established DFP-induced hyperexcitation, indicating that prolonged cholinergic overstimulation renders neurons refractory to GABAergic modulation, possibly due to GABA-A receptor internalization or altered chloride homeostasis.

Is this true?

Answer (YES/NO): NO